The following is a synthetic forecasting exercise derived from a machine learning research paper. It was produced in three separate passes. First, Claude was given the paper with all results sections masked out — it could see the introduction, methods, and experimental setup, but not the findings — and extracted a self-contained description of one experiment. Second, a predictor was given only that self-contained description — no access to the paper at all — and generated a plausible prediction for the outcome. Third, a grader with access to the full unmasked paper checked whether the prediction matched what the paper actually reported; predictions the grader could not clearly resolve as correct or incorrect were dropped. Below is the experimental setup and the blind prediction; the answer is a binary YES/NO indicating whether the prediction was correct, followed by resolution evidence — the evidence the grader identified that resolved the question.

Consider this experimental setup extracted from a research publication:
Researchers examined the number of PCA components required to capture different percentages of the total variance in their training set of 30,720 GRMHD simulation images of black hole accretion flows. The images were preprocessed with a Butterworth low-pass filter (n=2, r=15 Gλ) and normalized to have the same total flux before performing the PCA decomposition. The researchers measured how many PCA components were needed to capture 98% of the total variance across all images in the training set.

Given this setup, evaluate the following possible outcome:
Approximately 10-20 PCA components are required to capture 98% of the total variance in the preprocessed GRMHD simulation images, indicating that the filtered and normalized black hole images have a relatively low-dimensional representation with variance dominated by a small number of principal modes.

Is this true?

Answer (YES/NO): YES